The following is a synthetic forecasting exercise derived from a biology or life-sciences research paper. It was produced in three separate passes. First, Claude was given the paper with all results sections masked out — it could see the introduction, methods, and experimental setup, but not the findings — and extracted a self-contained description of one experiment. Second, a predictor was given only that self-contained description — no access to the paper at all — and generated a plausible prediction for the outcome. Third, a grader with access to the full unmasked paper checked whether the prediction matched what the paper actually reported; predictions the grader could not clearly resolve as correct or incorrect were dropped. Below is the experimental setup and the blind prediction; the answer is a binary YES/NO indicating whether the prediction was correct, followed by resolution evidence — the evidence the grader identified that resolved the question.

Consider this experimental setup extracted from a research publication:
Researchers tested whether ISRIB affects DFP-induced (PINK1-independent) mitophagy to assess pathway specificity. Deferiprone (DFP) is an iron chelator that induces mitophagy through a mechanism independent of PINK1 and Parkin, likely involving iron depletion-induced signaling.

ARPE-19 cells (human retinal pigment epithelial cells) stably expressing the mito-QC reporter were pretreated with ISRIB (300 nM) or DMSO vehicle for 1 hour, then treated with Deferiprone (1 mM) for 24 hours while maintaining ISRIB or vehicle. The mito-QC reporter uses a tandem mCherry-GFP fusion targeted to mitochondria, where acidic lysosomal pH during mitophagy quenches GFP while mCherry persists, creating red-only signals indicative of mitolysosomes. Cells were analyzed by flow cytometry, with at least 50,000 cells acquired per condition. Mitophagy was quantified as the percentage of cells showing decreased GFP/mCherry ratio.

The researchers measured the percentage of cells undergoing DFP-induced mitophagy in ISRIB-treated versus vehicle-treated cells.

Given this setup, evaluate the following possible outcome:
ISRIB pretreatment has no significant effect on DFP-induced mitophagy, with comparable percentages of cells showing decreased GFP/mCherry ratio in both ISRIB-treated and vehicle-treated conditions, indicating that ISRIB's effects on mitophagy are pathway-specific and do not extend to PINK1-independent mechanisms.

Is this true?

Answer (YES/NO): YES